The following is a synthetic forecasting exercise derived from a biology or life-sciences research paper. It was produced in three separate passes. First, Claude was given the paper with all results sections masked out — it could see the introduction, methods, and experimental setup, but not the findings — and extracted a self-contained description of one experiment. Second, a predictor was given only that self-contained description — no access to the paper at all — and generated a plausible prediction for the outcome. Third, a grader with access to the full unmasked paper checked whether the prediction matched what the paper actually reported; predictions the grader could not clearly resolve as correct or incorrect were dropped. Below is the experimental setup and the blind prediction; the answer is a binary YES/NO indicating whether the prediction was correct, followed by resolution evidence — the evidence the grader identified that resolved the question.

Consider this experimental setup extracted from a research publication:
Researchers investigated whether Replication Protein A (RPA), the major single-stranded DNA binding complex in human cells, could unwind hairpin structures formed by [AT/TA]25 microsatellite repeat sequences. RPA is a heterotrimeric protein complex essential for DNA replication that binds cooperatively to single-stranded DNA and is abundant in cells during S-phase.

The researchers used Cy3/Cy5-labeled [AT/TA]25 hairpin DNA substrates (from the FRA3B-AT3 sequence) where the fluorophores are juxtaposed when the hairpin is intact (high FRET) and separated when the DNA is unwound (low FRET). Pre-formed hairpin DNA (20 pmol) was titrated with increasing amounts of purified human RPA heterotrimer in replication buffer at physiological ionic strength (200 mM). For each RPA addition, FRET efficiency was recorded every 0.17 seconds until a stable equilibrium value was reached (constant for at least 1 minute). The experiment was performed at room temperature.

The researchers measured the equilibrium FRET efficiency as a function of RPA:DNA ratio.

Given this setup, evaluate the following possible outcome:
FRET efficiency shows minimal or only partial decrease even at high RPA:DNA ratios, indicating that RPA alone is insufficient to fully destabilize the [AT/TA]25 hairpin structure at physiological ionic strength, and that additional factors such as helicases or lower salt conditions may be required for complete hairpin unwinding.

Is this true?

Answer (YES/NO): NO